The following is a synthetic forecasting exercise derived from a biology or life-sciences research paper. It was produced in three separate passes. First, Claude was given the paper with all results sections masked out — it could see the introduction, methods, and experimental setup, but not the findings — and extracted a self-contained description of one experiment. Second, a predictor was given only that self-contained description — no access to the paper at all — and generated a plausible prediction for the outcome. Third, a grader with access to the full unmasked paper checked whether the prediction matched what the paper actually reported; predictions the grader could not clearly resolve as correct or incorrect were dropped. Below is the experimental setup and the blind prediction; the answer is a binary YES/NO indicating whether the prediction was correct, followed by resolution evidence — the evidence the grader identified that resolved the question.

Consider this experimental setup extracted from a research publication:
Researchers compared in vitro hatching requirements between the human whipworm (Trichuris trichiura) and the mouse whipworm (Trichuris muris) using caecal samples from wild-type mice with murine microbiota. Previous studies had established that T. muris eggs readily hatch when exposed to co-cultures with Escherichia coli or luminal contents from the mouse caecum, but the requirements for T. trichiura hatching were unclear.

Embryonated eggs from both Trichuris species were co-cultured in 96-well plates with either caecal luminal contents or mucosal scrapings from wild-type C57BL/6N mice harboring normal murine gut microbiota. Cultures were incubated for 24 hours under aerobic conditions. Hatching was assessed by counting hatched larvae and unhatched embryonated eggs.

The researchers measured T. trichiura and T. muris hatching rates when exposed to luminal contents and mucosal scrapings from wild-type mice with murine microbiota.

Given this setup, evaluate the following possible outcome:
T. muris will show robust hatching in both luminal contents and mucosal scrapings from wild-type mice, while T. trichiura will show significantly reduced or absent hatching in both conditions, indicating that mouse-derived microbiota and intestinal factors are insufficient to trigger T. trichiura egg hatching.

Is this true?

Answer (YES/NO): YES